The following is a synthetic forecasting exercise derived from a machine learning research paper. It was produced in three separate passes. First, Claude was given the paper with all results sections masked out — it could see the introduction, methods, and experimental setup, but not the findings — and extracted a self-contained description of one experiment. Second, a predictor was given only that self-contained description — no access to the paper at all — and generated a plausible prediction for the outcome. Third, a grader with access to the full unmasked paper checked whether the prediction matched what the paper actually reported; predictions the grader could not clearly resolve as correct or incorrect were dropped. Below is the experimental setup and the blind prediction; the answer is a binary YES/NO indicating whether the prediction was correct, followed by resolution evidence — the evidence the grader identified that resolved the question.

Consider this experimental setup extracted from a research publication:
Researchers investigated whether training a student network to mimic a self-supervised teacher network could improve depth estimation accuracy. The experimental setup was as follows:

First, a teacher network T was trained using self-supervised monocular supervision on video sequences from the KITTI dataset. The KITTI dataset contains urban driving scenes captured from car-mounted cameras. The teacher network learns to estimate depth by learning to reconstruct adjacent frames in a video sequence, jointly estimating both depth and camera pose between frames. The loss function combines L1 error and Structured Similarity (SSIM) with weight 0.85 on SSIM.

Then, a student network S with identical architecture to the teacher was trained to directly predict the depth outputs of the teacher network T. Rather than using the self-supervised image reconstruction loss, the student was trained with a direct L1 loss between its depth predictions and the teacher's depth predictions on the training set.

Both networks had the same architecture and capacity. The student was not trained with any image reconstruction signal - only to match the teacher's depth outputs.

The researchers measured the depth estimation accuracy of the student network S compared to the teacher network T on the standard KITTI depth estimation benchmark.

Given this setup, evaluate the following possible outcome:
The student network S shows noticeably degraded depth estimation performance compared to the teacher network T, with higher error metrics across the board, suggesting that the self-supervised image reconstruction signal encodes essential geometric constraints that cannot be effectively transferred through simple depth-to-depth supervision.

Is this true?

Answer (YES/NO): NO